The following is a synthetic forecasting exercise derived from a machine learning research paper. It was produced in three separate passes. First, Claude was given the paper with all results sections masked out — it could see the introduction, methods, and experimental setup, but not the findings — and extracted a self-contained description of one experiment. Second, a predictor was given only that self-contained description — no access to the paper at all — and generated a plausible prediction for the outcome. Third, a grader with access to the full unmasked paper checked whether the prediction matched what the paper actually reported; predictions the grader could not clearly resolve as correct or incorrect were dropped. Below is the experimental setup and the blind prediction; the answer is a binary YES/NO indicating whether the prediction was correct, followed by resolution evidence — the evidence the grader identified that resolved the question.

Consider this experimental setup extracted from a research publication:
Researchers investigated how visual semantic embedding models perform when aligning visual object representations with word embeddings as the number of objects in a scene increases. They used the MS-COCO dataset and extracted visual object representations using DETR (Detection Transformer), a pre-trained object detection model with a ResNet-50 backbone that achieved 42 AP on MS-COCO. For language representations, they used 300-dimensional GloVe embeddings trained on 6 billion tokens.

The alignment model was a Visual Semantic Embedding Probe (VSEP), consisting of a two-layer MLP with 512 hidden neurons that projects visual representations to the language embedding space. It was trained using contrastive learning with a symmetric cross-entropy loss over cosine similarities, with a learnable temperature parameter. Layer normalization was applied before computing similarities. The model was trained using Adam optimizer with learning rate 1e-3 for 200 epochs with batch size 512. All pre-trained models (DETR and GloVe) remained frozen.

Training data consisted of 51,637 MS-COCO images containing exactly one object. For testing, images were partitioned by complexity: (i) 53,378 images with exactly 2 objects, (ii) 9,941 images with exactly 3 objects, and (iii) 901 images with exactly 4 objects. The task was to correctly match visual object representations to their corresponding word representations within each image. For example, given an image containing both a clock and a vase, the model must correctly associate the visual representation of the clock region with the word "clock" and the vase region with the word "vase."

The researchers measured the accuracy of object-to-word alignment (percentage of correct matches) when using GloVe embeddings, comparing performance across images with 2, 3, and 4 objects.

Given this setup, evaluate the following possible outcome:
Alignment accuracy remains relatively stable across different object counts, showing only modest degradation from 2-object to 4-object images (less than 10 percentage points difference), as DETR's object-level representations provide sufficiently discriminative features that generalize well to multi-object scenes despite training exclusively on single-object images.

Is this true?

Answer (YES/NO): YES